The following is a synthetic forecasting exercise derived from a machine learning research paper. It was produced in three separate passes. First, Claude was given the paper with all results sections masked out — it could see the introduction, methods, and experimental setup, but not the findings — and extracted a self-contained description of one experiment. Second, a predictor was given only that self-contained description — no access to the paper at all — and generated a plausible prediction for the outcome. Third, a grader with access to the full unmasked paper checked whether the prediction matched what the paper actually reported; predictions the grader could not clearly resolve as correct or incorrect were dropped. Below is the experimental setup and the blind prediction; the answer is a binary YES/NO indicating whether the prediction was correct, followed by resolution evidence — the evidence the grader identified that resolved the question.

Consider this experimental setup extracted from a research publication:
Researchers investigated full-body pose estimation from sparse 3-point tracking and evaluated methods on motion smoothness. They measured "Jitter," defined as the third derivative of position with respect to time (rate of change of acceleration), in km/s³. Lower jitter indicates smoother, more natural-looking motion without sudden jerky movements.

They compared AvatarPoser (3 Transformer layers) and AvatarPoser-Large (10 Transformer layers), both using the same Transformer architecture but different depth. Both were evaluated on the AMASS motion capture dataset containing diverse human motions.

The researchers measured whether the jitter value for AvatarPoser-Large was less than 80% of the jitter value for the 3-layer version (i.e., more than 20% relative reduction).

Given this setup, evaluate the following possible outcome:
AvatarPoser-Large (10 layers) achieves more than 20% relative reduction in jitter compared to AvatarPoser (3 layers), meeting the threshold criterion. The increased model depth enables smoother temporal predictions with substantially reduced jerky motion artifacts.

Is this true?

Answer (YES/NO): YES